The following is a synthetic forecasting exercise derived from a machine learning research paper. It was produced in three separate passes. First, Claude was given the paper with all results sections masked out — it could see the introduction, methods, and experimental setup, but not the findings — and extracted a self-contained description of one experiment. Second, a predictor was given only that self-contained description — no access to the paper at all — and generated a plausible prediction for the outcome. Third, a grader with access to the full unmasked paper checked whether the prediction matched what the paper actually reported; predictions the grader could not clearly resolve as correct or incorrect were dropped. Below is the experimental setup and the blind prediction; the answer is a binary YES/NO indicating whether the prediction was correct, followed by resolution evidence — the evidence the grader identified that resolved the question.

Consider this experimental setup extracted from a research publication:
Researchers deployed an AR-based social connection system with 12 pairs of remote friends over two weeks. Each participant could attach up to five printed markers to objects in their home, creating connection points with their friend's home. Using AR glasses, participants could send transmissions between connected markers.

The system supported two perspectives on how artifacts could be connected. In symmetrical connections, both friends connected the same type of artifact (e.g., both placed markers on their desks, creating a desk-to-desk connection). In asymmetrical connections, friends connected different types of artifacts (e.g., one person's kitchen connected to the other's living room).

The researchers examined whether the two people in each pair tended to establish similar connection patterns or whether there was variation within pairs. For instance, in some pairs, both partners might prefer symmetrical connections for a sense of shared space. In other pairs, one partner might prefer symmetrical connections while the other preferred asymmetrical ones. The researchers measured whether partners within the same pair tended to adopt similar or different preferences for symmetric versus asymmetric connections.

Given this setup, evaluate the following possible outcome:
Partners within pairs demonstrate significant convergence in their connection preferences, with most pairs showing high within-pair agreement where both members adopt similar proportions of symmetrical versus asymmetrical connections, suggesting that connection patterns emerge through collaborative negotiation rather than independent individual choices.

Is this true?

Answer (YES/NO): NO